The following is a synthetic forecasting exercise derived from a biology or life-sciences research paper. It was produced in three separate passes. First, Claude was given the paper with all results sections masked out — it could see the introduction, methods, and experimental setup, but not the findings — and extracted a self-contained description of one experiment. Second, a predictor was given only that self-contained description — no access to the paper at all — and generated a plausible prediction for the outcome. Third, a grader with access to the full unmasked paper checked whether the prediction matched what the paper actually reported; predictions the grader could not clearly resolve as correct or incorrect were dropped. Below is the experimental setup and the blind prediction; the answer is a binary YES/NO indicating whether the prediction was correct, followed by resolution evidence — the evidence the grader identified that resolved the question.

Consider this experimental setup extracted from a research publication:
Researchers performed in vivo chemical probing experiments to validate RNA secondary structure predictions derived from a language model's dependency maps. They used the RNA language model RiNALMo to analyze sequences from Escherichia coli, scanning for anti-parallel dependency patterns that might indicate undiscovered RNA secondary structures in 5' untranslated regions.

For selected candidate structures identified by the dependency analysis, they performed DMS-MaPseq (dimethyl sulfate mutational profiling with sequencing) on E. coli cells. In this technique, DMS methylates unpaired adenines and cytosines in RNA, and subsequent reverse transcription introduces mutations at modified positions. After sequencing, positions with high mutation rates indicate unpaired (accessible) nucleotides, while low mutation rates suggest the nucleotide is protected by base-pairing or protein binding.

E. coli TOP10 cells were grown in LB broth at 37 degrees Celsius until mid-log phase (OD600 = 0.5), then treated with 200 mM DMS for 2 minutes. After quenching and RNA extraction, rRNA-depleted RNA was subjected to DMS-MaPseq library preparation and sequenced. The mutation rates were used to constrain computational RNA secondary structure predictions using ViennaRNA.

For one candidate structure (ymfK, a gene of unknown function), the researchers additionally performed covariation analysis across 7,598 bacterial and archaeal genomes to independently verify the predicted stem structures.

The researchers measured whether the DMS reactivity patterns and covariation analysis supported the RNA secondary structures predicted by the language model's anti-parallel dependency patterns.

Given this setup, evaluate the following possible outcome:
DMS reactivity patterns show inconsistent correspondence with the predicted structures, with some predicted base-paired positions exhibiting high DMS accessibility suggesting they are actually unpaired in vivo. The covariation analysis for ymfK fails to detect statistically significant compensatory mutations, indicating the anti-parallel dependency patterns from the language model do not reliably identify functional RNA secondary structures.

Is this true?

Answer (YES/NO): NO